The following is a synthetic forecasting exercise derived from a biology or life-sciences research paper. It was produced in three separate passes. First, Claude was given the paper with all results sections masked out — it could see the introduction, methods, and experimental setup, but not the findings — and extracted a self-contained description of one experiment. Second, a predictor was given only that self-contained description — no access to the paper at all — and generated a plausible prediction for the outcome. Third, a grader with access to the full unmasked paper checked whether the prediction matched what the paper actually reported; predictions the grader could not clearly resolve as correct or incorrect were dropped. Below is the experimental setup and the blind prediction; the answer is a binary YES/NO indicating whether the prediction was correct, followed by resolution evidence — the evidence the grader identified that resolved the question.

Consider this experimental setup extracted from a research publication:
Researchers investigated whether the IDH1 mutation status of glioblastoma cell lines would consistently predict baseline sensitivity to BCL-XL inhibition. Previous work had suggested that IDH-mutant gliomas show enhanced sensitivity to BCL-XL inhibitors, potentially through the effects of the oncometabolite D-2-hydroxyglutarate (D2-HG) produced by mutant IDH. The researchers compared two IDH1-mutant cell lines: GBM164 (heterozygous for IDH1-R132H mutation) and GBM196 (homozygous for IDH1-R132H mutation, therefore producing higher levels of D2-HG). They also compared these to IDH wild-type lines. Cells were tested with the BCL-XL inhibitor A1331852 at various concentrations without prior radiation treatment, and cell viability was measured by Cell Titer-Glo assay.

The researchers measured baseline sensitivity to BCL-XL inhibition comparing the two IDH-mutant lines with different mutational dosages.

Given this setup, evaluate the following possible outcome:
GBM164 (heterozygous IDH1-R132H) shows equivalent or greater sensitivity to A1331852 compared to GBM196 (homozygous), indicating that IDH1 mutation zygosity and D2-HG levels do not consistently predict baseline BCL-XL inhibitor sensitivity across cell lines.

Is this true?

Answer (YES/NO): YES